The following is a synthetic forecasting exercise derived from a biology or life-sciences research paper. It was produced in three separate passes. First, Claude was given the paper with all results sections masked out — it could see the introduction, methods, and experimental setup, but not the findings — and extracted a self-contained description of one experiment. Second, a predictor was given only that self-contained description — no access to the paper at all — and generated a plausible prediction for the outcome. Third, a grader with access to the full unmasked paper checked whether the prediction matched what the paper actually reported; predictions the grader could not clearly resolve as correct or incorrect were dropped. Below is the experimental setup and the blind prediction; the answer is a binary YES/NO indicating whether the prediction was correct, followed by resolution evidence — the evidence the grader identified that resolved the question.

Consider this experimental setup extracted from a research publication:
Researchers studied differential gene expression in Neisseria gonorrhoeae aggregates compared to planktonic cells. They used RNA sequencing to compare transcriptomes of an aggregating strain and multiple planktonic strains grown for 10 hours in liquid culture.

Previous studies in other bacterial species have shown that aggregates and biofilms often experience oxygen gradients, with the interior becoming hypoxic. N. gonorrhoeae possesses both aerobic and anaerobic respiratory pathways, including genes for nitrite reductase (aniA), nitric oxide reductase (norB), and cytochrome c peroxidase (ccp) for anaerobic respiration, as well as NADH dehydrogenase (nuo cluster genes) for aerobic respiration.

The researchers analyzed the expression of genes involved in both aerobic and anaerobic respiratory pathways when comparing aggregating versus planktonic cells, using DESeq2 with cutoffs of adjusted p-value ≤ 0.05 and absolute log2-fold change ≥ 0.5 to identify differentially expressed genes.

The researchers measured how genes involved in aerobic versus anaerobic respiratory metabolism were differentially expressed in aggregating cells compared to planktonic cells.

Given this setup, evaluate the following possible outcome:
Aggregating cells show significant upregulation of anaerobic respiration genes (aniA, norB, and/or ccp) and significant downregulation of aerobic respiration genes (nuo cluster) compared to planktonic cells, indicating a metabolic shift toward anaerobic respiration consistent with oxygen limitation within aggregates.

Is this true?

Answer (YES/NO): NO